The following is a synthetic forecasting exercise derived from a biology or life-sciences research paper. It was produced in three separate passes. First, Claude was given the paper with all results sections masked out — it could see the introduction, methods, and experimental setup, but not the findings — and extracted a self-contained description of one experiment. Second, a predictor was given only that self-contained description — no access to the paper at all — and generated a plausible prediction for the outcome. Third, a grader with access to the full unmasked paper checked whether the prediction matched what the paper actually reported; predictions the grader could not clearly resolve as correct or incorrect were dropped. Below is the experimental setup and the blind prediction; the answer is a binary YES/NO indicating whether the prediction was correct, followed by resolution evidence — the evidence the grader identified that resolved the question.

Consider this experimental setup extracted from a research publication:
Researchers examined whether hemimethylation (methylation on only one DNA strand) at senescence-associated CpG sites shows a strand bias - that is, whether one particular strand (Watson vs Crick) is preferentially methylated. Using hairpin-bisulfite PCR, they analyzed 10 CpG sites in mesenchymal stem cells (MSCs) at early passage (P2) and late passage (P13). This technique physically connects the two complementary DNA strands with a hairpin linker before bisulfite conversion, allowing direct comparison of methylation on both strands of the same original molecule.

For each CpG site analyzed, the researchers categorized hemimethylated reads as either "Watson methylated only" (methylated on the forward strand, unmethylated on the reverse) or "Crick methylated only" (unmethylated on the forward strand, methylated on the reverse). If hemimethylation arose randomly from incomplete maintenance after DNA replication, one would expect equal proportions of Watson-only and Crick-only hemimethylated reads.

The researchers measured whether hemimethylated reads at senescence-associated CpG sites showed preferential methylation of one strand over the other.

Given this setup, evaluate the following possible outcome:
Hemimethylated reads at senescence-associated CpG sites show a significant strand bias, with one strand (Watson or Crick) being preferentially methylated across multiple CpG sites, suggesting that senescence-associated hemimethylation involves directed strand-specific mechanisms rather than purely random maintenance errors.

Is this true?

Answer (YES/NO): YES